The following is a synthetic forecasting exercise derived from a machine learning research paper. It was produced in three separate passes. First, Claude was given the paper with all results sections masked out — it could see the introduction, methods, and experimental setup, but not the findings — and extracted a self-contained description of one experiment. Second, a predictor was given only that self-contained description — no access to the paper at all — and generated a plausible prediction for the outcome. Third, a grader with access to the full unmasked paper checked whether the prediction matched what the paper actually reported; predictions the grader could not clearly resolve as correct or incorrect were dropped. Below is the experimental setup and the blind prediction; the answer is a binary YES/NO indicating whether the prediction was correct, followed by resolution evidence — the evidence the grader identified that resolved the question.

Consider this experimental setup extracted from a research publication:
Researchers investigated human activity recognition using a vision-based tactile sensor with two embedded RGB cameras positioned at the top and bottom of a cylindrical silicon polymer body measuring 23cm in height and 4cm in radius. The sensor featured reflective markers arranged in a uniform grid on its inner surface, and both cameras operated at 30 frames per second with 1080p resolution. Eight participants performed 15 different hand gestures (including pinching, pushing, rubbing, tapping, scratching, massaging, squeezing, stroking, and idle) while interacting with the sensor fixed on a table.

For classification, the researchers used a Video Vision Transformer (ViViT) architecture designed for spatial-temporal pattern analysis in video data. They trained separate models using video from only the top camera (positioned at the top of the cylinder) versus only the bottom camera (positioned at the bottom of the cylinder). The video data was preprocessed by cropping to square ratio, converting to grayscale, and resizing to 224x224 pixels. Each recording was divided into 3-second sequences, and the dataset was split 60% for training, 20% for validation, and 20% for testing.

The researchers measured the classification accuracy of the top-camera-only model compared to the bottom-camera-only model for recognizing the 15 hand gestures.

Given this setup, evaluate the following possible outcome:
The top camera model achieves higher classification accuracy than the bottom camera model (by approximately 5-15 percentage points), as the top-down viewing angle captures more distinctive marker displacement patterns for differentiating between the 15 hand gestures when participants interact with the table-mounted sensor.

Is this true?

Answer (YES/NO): NO